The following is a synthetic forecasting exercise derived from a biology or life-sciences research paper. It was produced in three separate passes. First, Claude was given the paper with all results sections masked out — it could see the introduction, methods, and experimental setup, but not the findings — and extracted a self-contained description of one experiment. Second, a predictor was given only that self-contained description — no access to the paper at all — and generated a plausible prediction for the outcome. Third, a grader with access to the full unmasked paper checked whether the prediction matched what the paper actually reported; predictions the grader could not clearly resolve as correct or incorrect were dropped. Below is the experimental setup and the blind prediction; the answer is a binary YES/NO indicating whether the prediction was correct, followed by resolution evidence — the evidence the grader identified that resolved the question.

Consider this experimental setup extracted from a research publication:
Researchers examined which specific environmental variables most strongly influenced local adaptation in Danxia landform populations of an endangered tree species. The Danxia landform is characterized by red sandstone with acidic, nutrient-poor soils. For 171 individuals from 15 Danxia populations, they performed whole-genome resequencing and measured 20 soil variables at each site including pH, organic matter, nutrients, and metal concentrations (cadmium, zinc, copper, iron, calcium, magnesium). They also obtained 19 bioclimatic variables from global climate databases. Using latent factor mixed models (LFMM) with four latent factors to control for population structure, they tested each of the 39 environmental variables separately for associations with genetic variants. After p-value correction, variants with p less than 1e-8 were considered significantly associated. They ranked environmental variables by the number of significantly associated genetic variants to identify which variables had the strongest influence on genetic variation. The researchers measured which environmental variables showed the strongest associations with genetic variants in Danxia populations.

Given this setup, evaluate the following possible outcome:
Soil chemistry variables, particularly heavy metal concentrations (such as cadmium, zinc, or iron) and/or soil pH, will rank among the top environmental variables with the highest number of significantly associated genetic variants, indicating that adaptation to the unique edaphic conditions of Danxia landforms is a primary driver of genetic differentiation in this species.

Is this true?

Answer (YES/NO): YES